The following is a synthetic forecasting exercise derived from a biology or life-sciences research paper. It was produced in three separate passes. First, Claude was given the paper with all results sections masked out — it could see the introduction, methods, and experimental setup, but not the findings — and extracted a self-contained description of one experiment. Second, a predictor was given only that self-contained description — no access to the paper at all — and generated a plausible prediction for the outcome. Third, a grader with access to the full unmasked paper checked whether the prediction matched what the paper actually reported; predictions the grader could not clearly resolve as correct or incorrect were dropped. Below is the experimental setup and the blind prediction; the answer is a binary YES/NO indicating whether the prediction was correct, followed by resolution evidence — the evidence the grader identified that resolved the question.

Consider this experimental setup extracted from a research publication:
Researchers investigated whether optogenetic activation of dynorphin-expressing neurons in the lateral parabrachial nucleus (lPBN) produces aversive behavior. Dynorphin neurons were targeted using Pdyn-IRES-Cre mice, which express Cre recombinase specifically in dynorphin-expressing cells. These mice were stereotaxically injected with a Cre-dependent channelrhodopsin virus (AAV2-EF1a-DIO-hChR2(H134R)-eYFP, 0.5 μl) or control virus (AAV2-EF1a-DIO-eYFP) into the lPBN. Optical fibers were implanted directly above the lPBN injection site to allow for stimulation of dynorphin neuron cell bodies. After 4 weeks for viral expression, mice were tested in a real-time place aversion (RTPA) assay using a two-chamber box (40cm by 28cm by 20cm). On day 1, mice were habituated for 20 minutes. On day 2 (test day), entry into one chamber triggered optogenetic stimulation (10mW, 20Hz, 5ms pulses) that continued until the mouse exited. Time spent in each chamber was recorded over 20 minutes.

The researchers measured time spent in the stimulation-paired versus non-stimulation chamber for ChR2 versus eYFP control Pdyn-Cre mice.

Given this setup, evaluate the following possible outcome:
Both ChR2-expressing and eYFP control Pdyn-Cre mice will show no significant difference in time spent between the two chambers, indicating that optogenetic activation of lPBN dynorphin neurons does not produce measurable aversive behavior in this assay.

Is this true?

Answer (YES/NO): NO